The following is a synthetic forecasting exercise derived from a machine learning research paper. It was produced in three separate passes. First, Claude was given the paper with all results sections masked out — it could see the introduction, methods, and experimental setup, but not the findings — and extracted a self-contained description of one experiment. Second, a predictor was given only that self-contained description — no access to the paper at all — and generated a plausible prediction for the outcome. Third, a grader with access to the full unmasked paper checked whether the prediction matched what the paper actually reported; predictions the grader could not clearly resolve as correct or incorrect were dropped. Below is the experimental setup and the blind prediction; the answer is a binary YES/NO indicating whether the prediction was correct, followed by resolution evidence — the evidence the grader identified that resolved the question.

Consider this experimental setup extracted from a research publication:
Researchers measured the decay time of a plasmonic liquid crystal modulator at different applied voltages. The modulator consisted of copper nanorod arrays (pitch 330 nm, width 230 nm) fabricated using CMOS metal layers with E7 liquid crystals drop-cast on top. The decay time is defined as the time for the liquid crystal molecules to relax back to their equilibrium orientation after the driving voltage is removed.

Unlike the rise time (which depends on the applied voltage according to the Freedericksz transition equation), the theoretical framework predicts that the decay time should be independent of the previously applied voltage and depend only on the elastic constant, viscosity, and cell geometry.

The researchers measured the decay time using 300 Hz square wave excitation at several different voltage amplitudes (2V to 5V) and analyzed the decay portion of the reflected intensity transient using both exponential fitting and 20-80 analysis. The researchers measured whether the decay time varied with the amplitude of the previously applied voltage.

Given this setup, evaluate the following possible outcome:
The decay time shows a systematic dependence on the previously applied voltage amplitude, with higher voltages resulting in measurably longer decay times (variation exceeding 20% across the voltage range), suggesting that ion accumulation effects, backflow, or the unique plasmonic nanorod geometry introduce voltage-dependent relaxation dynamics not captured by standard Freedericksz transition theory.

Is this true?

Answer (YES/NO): NO